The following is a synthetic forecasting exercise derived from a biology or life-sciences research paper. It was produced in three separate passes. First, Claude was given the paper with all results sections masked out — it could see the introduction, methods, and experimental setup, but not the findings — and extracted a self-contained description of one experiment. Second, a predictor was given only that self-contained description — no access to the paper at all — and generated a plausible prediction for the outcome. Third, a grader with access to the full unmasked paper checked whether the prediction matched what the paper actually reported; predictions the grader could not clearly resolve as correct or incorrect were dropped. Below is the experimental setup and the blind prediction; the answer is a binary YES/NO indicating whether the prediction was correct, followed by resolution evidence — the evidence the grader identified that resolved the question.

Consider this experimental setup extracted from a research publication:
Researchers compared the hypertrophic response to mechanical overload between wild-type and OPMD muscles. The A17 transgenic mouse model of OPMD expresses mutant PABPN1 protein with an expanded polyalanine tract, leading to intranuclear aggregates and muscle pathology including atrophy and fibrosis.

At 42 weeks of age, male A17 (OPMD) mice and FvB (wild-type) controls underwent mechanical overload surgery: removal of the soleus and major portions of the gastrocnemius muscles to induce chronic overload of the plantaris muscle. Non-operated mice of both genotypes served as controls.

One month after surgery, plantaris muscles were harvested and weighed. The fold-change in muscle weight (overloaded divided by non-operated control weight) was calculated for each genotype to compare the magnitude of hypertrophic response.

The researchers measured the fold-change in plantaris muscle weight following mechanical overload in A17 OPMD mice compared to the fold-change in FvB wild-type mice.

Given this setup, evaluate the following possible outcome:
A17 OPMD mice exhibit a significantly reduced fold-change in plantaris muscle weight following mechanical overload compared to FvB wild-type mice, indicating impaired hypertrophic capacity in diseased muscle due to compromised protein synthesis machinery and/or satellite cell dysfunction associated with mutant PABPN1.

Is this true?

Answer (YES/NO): NO